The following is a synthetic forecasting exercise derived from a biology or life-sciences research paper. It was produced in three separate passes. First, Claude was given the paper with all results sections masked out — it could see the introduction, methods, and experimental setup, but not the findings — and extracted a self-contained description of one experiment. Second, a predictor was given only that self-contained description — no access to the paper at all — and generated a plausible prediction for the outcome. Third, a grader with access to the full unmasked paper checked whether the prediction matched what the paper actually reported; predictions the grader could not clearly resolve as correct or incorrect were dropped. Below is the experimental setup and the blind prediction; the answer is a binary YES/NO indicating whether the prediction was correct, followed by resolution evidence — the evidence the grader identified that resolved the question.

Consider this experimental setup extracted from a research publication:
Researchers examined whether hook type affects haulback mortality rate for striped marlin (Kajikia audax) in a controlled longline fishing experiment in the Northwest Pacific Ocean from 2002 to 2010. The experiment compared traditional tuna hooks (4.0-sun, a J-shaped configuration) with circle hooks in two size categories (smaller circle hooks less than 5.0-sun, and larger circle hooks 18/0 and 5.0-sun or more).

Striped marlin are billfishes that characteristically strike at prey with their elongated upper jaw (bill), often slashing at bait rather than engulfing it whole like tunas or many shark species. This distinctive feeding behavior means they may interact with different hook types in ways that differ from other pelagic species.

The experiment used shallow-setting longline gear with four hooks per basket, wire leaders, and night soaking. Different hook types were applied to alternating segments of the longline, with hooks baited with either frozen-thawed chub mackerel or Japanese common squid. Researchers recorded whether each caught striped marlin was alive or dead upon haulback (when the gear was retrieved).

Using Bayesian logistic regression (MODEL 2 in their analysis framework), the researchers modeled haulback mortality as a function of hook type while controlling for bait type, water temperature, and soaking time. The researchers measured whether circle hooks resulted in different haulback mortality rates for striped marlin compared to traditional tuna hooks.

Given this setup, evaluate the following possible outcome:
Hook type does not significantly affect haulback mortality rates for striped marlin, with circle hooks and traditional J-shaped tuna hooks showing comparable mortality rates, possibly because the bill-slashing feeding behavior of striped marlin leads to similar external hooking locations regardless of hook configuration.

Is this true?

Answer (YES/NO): YES